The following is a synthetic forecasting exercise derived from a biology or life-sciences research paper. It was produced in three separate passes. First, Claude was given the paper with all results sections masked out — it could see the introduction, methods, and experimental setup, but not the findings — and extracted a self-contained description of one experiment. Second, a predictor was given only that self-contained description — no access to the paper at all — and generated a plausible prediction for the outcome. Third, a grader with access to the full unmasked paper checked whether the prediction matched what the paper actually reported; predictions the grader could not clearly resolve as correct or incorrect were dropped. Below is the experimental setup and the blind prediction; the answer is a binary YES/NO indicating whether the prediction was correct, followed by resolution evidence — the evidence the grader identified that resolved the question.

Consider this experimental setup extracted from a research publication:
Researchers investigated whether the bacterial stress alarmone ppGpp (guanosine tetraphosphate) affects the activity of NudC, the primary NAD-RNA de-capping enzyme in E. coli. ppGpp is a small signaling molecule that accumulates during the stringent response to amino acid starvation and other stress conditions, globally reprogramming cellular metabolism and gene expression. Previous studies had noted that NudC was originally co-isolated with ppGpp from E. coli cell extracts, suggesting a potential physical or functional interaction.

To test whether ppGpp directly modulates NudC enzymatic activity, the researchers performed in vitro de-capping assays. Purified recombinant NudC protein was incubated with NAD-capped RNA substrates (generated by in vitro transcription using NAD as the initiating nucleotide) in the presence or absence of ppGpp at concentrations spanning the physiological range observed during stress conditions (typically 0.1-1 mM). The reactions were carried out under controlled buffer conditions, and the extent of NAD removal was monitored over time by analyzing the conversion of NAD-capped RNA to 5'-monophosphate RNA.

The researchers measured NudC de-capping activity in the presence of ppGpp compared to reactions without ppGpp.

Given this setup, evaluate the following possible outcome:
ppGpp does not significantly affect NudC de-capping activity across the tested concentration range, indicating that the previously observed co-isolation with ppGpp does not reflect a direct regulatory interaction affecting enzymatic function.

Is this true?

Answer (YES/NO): NO